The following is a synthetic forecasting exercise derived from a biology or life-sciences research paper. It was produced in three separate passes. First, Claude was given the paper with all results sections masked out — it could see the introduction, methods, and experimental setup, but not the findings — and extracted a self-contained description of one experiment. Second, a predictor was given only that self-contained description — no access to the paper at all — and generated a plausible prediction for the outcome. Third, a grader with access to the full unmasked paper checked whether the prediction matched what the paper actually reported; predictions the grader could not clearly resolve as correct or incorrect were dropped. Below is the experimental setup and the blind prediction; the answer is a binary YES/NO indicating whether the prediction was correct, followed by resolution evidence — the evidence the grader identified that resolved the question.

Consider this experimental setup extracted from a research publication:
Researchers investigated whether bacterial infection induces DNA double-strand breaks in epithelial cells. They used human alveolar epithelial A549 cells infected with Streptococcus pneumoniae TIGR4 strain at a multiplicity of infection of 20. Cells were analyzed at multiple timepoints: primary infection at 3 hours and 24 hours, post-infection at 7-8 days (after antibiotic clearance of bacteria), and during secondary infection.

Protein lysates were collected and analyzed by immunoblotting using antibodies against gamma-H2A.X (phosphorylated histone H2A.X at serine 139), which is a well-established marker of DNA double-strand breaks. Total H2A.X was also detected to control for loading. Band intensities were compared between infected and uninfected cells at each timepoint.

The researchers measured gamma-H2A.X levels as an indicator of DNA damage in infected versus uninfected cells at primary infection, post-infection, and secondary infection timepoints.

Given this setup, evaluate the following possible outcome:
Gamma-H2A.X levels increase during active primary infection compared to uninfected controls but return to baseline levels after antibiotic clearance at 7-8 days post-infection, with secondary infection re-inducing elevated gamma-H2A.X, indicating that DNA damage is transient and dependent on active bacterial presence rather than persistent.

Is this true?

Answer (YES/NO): YES